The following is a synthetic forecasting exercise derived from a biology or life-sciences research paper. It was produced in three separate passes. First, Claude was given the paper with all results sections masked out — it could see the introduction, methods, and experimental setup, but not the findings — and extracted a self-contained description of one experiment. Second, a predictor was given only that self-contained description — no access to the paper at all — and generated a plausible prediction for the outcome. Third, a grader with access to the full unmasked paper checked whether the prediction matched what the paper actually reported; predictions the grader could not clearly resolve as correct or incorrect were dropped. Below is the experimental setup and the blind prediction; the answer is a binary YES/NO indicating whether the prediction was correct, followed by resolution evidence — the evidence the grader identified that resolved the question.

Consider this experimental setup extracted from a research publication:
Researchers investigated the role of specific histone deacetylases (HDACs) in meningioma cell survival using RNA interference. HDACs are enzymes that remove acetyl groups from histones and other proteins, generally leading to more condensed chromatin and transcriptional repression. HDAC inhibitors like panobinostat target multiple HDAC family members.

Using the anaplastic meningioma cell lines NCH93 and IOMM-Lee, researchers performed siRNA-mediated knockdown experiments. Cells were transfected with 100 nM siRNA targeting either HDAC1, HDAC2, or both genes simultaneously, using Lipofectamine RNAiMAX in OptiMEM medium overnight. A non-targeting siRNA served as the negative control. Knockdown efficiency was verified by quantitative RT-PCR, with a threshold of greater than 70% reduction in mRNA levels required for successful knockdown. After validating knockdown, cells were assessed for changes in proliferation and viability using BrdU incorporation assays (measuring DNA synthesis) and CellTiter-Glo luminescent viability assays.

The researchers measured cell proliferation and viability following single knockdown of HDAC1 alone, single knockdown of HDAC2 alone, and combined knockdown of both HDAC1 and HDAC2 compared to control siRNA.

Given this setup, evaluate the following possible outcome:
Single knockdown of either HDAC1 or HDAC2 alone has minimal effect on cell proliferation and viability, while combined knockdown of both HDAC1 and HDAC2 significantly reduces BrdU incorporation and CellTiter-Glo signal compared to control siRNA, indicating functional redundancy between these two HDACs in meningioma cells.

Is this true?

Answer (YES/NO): YES